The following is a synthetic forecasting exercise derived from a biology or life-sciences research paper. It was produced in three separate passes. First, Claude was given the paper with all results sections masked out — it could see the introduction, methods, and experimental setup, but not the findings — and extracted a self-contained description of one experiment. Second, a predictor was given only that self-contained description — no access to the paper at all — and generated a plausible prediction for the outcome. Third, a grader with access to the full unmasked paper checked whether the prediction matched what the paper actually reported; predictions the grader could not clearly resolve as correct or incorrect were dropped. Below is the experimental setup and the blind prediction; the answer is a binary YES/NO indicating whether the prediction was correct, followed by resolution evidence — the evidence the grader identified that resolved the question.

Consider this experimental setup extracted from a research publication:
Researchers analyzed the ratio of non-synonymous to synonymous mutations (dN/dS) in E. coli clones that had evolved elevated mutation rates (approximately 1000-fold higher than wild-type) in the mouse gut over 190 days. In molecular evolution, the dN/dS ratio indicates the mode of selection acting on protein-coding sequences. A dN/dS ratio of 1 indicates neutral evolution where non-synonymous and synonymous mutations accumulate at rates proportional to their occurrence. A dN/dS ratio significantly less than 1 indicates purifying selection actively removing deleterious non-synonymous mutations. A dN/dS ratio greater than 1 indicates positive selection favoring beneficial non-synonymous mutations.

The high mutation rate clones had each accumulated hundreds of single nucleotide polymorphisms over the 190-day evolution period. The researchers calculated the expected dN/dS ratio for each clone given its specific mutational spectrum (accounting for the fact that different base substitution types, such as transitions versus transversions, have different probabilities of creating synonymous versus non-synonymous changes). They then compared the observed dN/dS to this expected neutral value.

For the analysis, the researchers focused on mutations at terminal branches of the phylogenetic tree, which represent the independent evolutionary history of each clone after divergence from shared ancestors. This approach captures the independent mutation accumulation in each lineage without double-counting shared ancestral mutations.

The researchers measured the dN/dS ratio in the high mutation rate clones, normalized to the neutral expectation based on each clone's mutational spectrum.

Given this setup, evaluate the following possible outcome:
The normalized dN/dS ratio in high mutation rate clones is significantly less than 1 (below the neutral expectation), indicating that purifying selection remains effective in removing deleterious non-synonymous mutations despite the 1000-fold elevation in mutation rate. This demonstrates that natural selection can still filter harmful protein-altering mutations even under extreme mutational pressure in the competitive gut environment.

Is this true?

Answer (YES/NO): NO